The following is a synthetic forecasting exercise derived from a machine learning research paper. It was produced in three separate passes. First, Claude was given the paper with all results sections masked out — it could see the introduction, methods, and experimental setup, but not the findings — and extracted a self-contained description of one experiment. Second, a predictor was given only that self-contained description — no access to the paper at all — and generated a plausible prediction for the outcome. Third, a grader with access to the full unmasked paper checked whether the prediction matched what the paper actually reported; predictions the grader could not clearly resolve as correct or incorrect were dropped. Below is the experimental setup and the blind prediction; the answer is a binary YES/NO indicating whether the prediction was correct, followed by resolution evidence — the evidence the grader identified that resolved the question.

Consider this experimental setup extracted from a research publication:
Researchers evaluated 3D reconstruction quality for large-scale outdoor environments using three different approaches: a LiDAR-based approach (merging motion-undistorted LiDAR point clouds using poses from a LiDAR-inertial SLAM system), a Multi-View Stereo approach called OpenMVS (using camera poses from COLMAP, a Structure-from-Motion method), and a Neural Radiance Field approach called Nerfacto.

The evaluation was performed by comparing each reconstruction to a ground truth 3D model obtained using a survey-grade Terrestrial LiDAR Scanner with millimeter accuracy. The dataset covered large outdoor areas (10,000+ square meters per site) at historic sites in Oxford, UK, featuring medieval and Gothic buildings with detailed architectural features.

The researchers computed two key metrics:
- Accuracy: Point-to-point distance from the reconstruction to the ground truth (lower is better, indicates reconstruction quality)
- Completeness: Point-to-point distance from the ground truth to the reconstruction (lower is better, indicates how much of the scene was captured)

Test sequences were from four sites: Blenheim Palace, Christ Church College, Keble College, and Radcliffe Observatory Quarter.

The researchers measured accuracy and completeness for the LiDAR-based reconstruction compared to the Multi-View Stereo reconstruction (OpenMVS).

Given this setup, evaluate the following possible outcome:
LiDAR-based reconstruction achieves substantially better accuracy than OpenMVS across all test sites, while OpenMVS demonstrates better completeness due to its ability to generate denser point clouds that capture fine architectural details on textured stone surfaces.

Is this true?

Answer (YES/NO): NO